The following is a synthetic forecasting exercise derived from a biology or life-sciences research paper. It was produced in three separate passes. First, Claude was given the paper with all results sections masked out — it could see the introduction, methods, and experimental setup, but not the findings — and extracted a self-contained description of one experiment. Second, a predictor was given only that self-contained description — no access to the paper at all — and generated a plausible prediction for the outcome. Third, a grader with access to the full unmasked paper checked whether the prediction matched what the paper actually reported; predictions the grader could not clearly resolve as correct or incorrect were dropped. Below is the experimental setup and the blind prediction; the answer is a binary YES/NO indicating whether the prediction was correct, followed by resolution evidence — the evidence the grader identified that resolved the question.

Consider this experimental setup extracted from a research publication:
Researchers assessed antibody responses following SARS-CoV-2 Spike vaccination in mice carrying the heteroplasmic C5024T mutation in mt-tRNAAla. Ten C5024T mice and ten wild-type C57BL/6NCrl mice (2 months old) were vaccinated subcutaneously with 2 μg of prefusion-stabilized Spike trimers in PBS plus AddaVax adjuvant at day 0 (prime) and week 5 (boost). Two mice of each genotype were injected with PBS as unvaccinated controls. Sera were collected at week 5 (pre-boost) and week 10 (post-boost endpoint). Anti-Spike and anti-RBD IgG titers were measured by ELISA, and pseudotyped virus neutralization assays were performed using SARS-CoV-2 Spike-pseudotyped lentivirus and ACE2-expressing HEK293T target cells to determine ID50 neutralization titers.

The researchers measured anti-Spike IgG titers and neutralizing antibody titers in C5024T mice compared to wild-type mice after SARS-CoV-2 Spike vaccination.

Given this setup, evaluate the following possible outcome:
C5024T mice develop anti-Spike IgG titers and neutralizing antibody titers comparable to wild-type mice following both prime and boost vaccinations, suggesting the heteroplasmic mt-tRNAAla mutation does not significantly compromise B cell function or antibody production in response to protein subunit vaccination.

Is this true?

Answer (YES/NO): NO